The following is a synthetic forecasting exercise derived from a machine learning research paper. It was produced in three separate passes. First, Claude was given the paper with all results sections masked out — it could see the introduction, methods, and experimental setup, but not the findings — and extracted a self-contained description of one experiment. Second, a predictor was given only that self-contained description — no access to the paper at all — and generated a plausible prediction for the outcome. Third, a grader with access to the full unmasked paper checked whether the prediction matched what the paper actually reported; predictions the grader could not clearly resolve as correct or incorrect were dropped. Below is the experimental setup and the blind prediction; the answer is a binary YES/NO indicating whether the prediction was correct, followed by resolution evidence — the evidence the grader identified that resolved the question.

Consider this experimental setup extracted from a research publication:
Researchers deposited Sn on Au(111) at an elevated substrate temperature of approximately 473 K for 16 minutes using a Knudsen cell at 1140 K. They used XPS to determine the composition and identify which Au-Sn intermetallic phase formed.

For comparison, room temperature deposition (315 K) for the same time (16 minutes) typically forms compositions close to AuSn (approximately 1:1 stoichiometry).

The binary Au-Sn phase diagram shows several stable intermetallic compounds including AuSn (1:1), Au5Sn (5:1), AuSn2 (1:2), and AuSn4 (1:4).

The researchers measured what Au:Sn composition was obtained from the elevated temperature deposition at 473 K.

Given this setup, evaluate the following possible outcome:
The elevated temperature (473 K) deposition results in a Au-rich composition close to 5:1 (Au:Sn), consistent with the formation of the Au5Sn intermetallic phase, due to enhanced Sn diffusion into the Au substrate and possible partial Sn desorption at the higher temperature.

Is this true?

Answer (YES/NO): YES